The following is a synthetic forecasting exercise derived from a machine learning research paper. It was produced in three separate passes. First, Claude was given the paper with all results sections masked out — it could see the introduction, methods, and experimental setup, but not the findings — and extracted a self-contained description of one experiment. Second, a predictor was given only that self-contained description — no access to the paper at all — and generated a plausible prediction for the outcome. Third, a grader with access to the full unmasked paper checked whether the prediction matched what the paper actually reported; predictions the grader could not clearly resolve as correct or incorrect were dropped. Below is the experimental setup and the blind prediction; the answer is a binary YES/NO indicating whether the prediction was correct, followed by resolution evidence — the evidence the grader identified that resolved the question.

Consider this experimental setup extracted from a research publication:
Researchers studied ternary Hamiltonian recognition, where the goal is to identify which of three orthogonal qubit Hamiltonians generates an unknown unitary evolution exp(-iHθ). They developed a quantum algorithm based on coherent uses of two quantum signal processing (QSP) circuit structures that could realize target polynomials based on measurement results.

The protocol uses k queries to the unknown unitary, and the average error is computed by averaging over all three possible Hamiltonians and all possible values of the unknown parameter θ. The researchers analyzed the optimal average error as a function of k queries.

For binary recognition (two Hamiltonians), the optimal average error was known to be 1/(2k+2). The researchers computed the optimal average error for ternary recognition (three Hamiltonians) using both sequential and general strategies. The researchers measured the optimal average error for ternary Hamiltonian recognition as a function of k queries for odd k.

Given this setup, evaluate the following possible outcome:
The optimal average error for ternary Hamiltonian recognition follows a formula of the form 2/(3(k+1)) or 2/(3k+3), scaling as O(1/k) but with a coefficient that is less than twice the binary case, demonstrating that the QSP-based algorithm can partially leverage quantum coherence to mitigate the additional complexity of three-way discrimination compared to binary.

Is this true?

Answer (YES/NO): YES